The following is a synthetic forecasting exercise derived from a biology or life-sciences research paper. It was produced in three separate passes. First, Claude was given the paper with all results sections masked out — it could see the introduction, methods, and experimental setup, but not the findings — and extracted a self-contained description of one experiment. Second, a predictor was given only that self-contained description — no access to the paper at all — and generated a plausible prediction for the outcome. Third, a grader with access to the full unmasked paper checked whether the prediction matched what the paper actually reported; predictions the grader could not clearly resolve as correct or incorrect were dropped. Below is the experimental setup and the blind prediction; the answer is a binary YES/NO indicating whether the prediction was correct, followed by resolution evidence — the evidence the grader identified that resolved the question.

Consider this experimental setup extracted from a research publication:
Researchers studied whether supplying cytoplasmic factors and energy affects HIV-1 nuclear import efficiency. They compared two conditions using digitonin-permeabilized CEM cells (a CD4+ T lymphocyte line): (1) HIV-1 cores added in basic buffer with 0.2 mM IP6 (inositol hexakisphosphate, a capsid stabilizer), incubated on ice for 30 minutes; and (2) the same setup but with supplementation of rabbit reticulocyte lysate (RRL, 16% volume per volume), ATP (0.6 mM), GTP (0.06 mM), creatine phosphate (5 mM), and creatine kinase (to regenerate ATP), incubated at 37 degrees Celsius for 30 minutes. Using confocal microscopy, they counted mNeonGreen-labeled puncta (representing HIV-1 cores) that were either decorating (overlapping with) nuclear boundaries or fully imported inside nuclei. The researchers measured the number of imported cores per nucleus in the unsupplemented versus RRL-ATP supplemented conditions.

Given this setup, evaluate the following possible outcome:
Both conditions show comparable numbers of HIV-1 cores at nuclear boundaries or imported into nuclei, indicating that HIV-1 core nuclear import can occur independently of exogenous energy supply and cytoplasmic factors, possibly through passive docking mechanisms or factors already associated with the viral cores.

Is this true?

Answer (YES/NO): NO